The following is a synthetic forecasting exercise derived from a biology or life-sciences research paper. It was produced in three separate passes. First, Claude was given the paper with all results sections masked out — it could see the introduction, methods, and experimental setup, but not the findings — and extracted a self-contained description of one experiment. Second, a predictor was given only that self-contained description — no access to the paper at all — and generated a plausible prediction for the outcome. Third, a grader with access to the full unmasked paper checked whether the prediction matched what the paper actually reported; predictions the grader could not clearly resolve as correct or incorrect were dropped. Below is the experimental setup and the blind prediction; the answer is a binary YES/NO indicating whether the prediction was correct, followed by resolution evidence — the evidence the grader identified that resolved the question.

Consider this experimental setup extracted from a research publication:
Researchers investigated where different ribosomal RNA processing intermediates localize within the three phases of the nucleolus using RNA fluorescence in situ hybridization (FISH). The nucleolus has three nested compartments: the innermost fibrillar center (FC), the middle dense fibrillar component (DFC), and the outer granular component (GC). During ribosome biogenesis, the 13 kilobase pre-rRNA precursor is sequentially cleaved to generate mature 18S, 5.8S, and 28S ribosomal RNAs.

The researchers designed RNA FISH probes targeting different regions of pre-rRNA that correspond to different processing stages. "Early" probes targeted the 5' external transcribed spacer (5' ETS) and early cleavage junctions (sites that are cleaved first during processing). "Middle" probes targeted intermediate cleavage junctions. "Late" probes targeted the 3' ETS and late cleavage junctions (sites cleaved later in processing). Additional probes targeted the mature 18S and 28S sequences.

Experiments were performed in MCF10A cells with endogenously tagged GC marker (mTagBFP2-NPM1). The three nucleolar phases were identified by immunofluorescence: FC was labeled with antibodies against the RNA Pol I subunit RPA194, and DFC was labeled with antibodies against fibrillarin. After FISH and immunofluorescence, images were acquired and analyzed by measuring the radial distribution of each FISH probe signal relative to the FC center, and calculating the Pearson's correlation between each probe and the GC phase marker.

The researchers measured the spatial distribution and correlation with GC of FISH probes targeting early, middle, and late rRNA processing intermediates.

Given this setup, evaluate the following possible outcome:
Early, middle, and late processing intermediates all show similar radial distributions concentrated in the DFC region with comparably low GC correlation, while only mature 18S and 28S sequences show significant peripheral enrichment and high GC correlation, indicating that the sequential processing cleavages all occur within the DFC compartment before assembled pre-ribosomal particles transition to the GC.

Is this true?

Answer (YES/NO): NO